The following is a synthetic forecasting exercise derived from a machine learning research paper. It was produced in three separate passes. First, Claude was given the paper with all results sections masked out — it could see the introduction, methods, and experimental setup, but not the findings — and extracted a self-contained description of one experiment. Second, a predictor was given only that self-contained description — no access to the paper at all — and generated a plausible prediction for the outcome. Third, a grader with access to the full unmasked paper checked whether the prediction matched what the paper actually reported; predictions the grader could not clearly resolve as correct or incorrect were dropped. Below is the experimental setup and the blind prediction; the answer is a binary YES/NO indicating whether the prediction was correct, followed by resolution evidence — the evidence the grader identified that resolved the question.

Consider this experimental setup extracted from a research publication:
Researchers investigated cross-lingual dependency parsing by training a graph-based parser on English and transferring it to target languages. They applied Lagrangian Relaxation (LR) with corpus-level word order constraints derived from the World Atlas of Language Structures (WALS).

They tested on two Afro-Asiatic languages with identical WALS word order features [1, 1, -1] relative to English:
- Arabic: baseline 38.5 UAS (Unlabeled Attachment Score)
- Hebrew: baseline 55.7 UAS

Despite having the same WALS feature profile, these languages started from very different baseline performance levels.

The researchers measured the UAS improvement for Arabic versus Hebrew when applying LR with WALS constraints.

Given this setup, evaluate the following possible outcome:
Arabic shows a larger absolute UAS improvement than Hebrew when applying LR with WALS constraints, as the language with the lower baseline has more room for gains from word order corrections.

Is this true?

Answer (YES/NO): YES